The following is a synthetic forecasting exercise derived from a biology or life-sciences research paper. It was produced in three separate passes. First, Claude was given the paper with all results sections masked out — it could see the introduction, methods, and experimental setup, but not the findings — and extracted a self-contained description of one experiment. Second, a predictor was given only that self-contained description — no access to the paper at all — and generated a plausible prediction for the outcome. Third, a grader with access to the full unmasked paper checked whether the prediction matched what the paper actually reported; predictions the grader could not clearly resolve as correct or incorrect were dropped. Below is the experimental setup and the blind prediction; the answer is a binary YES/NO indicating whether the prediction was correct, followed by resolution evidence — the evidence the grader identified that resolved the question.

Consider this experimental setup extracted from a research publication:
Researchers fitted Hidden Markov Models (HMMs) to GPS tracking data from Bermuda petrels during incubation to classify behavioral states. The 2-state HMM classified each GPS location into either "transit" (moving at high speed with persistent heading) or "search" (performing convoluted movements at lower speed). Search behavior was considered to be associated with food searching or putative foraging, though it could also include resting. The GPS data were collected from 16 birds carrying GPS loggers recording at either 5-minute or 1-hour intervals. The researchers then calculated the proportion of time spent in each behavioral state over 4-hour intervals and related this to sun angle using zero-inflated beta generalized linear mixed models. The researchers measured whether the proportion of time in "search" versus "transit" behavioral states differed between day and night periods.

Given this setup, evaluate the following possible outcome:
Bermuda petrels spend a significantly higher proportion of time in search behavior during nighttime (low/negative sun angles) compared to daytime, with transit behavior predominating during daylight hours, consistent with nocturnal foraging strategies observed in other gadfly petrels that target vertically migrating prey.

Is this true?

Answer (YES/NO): NO